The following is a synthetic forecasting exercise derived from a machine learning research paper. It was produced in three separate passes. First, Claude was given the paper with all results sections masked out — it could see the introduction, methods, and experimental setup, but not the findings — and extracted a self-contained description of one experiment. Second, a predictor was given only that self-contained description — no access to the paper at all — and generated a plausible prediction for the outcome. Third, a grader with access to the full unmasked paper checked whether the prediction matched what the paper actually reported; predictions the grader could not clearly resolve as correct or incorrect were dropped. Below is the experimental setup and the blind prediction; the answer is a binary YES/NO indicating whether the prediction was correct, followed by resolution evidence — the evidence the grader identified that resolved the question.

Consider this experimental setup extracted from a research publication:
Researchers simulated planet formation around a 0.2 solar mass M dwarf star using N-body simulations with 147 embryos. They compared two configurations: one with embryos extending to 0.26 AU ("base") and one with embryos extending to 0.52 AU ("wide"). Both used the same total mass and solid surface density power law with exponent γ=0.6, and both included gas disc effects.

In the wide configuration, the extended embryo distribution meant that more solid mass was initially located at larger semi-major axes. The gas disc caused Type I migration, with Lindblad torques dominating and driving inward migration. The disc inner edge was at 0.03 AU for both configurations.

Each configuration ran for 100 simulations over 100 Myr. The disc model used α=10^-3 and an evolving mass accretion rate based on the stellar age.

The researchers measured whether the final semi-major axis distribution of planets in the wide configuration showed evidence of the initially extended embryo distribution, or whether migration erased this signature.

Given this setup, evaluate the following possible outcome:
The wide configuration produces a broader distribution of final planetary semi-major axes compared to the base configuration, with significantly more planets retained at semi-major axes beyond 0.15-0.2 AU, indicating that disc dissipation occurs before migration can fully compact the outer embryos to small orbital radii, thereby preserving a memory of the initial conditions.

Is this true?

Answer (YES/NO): NO